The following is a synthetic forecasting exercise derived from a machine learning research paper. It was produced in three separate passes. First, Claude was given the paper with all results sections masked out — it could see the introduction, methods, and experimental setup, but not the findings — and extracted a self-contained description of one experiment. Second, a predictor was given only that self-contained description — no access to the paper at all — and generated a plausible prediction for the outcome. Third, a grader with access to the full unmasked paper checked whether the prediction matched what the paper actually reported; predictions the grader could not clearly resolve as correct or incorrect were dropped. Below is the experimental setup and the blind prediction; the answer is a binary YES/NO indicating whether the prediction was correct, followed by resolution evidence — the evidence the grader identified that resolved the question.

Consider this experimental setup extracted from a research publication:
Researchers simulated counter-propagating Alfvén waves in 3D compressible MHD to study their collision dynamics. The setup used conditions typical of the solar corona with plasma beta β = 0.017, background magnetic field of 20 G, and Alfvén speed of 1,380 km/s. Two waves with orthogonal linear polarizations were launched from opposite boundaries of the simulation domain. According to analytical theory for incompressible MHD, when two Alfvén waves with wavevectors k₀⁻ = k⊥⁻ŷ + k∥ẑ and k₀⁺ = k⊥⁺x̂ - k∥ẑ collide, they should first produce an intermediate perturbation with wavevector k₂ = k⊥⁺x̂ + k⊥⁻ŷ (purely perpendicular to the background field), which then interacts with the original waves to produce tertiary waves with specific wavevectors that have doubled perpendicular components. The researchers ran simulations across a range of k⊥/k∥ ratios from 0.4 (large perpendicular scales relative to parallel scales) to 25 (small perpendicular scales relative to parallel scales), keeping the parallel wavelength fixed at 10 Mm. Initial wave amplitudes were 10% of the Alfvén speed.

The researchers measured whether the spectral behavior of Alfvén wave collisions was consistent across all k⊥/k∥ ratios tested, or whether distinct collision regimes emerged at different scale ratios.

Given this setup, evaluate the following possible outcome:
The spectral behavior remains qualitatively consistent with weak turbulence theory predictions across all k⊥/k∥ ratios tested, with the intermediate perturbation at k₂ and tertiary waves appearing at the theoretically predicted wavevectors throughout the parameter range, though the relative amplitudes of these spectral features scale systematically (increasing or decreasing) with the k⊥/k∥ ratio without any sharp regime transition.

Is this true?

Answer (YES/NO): NO